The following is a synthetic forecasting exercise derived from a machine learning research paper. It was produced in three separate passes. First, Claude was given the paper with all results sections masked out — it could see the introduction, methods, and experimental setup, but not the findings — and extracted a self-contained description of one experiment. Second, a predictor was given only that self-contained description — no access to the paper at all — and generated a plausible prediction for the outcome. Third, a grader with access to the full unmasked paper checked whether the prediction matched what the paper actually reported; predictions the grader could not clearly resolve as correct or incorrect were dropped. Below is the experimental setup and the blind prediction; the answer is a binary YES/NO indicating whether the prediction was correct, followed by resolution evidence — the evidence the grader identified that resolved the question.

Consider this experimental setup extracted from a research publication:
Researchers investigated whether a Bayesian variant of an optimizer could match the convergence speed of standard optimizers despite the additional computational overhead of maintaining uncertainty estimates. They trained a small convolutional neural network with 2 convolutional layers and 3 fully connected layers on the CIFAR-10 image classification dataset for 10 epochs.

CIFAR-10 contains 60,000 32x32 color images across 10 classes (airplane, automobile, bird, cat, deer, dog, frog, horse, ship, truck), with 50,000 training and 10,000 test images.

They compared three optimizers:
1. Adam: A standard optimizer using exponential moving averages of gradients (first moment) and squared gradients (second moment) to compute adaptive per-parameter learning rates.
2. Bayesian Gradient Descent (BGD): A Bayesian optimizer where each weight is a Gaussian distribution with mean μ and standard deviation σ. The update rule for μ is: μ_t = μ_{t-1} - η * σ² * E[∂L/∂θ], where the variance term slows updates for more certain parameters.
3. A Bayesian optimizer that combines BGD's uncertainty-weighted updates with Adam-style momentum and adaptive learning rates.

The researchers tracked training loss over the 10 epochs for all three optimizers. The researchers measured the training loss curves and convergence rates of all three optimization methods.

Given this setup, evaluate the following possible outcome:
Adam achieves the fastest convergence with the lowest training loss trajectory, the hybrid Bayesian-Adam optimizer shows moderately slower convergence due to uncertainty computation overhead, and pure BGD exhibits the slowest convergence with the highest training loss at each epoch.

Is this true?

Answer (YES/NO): NO